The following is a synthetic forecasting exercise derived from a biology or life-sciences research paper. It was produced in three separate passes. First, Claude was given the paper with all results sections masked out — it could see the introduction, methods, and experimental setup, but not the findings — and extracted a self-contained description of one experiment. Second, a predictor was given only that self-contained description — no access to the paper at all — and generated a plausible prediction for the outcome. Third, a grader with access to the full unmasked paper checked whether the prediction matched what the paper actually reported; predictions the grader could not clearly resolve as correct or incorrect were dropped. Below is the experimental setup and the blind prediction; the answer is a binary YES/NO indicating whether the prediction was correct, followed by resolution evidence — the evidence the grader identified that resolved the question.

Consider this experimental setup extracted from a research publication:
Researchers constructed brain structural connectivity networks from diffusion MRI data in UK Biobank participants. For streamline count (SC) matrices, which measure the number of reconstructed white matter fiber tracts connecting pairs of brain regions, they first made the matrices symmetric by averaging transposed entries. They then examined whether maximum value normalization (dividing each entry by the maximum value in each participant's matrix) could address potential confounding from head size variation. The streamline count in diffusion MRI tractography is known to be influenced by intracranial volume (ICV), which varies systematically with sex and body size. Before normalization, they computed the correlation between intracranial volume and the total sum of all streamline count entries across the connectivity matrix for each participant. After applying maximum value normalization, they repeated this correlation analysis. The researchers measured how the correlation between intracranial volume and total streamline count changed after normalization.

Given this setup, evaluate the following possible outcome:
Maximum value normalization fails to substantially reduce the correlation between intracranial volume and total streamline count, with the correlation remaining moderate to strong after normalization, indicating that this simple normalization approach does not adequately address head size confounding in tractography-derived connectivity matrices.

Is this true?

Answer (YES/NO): NO